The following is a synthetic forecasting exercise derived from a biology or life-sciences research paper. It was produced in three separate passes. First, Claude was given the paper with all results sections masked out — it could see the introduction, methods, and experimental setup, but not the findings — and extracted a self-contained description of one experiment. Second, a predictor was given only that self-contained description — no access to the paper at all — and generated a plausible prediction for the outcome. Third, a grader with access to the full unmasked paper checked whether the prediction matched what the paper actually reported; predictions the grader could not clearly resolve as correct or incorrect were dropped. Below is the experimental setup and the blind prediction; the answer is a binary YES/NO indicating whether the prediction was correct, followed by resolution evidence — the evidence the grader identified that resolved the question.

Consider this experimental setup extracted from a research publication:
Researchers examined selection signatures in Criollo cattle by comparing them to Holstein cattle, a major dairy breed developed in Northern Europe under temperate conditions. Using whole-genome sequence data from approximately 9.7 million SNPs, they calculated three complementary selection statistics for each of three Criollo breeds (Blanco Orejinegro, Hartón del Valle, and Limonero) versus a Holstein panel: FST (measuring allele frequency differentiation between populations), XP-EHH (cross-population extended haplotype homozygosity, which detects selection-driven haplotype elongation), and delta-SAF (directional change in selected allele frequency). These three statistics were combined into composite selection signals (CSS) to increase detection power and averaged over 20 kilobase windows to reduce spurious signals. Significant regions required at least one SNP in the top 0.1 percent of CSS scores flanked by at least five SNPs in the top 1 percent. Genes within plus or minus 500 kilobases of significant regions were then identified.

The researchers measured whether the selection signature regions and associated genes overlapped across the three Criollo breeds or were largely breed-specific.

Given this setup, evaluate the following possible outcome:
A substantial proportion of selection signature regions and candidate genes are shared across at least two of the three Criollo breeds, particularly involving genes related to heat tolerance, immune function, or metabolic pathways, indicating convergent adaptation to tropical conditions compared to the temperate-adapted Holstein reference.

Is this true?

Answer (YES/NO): NO